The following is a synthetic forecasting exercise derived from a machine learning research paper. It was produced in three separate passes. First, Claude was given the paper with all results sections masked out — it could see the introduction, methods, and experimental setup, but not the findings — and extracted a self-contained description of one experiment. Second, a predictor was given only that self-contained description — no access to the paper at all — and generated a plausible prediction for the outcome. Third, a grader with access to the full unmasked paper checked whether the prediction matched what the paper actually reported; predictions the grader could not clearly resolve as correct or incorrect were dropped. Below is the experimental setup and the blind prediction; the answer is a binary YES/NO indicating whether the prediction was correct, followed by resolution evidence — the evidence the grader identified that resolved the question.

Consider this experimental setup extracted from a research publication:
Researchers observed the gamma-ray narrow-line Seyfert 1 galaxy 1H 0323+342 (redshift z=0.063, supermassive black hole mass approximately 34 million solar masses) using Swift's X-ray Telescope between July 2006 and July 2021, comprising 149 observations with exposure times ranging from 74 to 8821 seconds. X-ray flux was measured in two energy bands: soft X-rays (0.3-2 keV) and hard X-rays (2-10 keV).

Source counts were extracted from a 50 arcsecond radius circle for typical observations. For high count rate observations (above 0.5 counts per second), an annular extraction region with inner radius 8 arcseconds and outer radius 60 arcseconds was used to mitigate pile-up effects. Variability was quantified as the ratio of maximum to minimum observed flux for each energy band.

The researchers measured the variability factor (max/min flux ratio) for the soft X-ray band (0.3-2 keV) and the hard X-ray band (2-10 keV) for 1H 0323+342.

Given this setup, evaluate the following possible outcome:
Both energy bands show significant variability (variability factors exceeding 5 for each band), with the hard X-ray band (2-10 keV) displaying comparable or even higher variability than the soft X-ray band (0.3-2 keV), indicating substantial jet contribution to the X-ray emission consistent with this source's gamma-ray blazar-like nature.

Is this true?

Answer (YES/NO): YES